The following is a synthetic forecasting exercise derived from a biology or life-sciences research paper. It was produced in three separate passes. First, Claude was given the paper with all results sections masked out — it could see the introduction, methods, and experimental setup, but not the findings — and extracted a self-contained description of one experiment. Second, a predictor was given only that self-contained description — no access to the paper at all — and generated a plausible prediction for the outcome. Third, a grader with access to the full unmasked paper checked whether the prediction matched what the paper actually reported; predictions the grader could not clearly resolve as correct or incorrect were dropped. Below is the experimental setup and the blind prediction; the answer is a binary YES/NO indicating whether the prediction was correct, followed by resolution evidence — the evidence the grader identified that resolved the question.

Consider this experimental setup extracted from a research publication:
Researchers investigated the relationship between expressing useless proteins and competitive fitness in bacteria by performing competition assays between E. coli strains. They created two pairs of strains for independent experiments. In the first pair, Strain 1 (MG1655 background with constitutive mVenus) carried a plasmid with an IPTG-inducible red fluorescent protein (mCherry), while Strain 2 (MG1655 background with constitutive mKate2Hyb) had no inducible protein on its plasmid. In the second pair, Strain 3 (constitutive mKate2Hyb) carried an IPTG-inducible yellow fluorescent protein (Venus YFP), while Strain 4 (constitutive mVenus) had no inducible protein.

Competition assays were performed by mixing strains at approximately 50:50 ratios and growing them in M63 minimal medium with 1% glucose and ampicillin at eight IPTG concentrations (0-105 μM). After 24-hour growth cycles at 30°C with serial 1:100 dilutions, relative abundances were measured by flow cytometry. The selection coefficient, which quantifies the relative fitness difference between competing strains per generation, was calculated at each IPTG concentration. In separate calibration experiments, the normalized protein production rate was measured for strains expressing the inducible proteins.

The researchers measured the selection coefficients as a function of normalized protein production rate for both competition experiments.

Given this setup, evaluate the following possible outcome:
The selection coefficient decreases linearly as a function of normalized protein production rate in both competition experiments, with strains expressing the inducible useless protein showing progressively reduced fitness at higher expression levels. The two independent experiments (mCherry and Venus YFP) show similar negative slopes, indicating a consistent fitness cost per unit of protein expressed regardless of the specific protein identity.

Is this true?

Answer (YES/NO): NO